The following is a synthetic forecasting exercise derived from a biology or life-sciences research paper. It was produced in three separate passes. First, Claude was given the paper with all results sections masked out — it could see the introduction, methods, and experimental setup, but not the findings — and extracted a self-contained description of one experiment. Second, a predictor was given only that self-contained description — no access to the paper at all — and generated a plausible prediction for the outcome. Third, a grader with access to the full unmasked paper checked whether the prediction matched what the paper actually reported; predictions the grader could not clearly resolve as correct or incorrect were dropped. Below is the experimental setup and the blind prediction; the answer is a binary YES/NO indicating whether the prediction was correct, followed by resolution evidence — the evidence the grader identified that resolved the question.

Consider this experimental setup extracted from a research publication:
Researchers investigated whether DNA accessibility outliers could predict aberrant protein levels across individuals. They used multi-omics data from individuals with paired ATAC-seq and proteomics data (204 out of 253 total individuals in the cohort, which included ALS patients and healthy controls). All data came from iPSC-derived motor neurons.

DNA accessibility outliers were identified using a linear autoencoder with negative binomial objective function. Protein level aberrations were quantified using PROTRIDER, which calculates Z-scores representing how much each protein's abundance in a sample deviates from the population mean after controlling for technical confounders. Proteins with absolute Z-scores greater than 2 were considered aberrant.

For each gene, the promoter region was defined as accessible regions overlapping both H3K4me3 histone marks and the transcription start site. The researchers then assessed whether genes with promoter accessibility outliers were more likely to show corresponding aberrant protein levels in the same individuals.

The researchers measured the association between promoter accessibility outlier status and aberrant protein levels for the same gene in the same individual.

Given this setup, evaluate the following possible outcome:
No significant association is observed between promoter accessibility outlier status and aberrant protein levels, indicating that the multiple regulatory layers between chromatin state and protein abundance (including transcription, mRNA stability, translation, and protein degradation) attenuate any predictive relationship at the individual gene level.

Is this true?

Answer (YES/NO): NO